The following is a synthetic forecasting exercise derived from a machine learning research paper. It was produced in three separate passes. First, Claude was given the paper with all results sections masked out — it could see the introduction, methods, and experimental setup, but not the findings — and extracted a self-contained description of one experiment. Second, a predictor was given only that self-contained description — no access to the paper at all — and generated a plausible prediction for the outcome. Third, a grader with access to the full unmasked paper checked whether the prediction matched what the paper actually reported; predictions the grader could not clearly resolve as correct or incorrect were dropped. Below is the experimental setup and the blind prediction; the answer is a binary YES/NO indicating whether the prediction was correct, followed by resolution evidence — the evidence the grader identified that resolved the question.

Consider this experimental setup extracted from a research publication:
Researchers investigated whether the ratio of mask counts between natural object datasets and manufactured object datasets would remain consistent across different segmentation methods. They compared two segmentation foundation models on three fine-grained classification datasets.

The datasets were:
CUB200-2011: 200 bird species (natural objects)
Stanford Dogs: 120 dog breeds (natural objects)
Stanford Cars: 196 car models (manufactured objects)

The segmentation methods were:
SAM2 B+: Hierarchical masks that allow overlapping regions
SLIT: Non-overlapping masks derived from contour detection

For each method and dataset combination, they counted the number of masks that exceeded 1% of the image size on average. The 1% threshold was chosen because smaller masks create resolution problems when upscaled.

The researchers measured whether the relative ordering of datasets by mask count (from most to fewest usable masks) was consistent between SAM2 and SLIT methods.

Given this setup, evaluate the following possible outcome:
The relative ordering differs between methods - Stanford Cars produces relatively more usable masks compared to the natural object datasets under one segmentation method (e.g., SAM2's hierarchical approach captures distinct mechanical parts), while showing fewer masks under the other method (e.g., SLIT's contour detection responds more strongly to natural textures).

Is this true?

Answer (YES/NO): NO